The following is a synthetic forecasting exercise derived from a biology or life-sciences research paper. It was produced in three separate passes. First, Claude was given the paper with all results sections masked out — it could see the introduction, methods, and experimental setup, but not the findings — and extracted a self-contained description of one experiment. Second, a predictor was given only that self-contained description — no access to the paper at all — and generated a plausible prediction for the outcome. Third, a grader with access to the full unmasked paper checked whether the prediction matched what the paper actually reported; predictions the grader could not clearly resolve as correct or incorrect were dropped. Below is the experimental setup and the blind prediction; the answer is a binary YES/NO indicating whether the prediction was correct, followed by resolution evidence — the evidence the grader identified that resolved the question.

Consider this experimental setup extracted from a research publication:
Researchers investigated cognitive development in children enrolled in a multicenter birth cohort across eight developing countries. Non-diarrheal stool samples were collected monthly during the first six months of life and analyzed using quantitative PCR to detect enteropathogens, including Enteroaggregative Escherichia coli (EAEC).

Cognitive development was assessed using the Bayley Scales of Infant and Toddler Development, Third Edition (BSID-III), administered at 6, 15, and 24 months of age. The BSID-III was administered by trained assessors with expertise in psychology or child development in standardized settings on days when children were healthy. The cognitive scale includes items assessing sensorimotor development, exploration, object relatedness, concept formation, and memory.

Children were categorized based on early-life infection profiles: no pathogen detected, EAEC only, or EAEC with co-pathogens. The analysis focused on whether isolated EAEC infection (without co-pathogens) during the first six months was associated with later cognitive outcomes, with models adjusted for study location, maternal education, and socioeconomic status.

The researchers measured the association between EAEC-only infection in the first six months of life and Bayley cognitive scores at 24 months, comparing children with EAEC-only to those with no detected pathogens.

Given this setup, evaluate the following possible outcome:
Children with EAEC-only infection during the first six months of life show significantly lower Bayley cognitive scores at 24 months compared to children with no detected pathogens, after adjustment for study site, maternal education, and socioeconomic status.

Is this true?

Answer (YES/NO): YES